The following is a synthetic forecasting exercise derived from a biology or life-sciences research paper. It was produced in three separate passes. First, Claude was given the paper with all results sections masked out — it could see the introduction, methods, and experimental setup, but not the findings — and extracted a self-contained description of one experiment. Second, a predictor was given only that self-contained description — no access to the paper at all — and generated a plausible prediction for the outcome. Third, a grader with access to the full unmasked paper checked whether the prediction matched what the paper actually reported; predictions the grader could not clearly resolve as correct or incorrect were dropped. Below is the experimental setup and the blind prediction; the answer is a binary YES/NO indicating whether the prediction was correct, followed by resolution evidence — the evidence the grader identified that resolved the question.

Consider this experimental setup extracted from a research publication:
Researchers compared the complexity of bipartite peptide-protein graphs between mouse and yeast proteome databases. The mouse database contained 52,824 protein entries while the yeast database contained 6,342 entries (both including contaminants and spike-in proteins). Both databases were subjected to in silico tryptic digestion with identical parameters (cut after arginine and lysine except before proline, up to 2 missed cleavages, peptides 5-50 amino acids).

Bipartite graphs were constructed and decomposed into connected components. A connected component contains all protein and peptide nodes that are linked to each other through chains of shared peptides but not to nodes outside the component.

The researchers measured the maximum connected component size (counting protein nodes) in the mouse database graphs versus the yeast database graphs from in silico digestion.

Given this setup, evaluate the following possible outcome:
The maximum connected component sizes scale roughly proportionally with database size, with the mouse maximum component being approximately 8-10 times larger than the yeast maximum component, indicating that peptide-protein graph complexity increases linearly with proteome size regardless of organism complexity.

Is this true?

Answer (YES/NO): NO